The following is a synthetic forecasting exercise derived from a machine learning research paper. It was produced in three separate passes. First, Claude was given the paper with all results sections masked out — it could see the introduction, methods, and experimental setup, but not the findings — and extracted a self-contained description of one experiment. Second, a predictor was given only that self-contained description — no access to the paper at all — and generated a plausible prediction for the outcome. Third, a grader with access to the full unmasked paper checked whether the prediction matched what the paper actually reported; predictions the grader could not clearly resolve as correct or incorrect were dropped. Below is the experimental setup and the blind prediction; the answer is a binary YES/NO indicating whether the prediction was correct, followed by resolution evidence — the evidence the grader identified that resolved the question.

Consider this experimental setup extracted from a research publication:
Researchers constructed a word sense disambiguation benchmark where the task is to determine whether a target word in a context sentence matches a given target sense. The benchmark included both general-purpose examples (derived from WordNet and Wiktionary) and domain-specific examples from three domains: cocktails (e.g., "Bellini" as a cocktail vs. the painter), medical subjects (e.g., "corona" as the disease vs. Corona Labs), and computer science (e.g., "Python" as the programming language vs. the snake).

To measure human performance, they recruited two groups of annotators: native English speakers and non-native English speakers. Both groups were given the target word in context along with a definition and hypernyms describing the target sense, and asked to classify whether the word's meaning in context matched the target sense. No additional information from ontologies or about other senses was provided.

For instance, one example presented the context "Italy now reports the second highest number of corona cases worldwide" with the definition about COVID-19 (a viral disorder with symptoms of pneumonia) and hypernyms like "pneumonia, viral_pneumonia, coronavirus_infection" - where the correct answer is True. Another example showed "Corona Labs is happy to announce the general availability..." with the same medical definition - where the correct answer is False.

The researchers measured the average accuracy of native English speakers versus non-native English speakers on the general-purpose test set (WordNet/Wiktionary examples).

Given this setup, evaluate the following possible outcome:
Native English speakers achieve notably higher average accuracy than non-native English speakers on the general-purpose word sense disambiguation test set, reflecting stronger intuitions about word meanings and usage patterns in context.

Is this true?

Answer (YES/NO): YES